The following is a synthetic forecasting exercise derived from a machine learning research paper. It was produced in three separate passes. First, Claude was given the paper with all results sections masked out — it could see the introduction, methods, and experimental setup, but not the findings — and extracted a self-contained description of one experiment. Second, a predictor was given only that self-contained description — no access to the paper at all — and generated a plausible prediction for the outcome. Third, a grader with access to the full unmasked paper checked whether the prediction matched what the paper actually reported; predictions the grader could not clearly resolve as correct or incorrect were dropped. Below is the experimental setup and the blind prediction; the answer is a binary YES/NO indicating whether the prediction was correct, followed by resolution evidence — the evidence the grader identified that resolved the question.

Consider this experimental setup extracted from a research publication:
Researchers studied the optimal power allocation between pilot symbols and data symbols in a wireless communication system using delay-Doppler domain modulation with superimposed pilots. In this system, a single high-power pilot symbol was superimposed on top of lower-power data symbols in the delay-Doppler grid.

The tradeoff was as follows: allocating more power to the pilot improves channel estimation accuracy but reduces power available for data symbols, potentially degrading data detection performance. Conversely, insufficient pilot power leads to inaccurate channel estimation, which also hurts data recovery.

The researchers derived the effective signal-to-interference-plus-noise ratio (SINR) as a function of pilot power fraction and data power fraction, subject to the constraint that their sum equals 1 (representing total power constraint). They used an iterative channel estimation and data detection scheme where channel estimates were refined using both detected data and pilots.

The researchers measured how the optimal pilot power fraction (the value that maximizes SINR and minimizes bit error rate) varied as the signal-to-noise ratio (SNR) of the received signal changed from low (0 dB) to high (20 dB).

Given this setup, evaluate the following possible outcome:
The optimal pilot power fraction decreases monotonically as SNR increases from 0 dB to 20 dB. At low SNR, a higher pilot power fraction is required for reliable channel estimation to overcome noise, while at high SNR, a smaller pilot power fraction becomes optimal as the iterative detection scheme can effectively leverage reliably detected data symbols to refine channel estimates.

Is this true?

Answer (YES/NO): NO